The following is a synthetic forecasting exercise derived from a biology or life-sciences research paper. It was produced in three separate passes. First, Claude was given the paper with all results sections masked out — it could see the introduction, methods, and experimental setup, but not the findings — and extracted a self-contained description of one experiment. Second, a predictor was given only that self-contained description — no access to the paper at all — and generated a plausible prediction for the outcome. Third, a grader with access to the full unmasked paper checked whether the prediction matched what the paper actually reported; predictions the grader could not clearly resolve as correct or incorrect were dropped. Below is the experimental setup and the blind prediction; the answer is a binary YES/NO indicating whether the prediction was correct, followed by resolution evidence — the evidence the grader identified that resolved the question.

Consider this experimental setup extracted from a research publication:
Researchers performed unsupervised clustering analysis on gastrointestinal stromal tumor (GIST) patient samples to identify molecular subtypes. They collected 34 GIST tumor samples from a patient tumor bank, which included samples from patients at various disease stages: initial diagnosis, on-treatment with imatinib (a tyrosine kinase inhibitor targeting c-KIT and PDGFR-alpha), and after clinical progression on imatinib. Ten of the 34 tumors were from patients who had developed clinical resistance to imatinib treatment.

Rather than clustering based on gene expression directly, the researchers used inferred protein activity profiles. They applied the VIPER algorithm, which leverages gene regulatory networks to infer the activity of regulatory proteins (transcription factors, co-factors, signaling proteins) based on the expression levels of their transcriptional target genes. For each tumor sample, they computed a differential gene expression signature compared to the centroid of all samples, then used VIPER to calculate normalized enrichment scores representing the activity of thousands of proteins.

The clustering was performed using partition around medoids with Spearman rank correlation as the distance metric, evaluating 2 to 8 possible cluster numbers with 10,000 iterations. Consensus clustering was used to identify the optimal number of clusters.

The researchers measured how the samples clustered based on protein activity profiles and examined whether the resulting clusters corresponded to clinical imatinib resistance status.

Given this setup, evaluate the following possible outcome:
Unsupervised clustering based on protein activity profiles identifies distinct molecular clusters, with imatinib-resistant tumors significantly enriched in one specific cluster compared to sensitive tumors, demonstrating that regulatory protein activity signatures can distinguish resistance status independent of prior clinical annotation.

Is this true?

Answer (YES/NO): YES